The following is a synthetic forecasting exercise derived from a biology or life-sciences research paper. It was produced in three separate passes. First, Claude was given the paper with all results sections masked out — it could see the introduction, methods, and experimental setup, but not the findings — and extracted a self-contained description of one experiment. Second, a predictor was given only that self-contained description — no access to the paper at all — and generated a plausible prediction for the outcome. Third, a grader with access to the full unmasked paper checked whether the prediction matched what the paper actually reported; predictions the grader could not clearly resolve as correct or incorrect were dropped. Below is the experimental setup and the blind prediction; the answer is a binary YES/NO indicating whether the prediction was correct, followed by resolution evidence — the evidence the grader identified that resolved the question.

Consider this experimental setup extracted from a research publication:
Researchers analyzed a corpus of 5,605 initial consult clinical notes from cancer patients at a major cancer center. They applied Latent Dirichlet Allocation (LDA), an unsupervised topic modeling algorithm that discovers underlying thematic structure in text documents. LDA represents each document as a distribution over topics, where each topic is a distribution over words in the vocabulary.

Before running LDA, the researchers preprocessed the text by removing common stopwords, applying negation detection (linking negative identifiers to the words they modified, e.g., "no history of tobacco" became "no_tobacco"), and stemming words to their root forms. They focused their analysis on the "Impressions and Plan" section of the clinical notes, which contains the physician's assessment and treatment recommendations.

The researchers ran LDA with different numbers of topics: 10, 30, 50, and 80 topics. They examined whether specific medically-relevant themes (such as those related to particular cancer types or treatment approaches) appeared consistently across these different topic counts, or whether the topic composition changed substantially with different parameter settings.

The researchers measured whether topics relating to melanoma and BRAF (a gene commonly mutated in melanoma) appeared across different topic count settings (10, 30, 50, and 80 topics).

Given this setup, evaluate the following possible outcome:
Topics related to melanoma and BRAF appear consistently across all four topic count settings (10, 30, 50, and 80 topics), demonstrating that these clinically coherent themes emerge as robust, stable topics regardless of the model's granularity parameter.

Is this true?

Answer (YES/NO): YES